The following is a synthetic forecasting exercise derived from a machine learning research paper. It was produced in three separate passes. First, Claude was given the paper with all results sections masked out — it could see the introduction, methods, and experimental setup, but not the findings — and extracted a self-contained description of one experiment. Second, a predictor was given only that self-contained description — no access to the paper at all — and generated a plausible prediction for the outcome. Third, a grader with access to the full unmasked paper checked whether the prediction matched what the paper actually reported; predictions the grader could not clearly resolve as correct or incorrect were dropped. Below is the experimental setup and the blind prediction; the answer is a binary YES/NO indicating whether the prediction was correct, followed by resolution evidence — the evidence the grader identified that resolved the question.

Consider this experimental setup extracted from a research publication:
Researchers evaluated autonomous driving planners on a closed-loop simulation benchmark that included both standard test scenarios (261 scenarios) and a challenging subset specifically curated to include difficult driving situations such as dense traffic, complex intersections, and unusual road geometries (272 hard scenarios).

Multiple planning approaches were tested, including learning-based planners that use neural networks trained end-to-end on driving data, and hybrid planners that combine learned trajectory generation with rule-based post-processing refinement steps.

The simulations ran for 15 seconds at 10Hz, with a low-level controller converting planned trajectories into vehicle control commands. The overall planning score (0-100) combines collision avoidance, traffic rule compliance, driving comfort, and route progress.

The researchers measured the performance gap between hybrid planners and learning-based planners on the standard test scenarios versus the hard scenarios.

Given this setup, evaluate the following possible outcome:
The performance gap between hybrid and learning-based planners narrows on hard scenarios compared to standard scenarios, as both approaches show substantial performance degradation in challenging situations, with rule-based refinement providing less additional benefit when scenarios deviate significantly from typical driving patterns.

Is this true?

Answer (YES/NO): NO